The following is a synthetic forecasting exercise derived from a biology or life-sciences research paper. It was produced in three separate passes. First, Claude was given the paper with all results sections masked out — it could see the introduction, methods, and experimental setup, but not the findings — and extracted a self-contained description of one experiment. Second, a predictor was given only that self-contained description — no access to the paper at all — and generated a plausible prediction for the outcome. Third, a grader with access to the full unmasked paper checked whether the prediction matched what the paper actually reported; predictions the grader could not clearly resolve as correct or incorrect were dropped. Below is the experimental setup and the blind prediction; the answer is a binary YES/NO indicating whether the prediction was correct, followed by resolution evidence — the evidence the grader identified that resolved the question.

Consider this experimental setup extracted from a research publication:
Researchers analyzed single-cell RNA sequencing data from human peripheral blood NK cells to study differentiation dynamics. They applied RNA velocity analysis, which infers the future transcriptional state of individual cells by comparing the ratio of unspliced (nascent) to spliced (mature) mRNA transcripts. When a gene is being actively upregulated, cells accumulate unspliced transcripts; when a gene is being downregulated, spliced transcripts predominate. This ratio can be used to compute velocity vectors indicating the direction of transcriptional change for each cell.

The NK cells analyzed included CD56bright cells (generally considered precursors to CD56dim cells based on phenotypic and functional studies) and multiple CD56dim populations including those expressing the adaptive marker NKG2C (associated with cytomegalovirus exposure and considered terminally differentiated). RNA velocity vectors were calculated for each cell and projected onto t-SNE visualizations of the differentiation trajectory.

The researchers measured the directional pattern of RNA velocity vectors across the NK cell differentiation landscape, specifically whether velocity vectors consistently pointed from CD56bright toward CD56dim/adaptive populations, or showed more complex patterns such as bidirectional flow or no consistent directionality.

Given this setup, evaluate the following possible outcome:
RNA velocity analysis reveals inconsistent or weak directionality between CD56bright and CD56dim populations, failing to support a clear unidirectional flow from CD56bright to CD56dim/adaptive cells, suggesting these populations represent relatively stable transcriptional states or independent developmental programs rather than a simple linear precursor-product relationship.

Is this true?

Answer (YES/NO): NO